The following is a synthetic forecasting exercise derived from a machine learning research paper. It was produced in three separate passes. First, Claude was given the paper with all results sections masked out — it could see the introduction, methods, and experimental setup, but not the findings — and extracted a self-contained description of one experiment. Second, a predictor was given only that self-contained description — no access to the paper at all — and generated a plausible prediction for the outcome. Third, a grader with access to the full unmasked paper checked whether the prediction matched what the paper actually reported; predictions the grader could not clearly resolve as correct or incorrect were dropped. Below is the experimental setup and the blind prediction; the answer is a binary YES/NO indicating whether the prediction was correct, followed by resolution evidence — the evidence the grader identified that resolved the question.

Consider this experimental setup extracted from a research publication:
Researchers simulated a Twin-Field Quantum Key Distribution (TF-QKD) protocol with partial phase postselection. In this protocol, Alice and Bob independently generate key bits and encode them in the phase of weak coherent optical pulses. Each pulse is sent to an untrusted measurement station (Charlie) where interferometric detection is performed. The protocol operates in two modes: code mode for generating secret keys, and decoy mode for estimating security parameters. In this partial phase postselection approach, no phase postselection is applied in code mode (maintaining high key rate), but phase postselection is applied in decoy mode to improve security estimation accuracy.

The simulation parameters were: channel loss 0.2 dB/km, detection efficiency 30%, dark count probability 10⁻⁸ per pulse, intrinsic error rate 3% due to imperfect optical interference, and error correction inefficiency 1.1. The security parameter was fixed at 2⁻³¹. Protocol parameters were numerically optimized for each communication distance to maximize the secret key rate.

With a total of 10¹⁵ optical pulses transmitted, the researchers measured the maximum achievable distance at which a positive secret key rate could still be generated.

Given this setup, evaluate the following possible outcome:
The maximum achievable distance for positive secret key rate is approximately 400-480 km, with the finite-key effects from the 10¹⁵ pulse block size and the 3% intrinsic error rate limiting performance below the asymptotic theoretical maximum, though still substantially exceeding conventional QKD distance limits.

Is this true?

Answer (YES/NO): YES